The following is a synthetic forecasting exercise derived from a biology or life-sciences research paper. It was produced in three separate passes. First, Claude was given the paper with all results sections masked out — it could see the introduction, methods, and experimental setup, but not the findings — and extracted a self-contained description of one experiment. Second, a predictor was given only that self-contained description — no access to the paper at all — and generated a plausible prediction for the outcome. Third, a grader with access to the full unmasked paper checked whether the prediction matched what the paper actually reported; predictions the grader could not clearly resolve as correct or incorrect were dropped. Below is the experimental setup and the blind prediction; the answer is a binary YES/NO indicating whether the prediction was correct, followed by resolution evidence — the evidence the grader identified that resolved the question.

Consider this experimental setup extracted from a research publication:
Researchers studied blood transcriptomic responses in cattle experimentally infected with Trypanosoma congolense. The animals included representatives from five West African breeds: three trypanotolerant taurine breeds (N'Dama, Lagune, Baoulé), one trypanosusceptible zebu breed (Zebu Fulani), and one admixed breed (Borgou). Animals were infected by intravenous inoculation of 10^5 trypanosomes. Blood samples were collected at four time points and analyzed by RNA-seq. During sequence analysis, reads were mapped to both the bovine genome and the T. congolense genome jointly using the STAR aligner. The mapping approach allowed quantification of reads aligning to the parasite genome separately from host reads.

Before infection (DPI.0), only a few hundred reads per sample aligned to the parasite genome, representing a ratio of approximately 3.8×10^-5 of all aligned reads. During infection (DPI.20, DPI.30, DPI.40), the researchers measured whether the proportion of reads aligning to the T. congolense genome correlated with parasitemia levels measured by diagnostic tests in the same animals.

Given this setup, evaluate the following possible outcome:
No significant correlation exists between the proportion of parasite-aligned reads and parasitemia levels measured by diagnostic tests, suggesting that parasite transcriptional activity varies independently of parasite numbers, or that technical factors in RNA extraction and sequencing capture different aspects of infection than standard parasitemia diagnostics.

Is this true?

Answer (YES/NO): NO